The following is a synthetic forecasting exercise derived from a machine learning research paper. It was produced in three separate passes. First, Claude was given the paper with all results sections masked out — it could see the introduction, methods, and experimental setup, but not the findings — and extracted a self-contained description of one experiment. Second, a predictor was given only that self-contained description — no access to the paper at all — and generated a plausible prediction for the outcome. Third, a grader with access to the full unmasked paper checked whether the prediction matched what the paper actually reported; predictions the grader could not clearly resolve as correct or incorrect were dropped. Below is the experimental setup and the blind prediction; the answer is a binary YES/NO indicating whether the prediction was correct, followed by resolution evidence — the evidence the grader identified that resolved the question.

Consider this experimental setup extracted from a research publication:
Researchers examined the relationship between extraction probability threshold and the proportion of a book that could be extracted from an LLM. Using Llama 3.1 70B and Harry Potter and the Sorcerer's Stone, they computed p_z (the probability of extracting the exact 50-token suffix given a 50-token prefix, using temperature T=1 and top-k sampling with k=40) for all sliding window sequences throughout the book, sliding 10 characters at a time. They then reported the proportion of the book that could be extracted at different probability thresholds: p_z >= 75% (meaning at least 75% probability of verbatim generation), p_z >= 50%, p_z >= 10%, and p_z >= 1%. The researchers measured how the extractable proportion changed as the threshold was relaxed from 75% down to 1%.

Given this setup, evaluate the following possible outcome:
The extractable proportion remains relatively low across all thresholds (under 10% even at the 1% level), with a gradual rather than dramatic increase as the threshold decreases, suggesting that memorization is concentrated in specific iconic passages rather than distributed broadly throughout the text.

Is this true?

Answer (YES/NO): NO